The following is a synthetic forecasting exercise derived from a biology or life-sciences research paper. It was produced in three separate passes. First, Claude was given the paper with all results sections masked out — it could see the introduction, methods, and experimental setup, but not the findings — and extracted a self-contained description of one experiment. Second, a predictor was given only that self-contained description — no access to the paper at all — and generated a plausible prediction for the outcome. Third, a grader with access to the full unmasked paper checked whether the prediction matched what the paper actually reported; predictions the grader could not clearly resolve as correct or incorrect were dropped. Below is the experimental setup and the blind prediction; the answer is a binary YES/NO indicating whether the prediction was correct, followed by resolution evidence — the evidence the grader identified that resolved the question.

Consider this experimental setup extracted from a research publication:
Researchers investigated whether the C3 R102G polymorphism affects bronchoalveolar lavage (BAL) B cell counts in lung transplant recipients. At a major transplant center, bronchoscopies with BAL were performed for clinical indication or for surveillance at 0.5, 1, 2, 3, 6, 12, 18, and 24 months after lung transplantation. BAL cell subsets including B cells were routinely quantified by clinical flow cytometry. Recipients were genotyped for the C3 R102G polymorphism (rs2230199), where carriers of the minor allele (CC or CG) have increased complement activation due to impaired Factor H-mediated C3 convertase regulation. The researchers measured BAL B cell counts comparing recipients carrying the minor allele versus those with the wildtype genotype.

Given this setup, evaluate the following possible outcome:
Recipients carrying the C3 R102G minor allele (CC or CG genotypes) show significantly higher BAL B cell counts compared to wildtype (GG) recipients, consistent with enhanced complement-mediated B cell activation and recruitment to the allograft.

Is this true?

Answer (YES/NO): YES